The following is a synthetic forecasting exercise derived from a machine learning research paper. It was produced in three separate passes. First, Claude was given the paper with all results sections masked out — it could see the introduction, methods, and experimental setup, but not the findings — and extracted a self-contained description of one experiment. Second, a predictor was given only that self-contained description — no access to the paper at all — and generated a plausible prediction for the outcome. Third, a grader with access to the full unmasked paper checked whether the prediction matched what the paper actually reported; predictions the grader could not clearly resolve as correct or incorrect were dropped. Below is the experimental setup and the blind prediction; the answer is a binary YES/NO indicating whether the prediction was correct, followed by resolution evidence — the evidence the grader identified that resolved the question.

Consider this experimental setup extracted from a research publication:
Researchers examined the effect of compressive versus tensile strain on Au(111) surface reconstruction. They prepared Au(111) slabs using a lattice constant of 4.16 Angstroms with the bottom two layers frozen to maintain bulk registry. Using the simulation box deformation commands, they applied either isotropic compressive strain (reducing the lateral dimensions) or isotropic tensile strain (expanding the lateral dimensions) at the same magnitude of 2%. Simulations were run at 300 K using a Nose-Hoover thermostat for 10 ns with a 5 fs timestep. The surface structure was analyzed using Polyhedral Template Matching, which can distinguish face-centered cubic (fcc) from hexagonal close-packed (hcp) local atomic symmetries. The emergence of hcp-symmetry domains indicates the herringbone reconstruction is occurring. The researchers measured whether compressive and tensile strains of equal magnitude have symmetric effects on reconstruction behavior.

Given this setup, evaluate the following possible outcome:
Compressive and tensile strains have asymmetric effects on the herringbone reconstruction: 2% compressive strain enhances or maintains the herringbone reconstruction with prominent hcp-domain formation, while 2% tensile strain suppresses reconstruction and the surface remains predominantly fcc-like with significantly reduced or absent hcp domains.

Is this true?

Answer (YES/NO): NO